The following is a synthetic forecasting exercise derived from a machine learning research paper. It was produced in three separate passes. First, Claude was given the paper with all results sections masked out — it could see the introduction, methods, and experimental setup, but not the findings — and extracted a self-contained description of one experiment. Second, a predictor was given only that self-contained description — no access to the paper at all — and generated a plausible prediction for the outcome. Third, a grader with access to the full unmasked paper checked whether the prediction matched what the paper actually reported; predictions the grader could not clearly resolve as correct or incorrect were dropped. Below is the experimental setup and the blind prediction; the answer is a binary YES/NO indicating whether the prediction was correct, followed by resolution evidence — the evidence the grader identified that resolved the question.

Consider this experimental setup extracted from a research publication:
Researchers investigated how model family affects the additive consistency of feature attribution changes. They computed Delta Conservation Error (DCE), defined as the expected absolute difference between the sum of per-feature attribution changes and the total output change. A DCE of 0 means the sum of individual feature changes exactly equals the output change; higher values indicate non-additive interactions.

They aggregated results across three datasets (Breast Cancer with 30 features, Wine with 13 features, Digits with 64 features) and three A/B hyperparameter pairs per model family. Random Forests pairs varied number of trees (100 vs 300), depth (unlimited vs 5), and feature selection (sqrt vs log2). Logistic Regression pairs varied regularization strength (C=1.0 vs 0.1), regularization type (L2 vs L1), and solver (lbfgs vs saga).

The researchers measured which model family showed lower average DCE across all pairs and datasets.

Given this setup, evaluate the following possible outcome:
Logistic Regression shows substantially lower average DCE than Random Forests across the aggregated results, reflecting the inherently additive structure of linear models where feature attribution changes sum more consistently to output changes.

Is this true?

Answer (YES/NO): YES